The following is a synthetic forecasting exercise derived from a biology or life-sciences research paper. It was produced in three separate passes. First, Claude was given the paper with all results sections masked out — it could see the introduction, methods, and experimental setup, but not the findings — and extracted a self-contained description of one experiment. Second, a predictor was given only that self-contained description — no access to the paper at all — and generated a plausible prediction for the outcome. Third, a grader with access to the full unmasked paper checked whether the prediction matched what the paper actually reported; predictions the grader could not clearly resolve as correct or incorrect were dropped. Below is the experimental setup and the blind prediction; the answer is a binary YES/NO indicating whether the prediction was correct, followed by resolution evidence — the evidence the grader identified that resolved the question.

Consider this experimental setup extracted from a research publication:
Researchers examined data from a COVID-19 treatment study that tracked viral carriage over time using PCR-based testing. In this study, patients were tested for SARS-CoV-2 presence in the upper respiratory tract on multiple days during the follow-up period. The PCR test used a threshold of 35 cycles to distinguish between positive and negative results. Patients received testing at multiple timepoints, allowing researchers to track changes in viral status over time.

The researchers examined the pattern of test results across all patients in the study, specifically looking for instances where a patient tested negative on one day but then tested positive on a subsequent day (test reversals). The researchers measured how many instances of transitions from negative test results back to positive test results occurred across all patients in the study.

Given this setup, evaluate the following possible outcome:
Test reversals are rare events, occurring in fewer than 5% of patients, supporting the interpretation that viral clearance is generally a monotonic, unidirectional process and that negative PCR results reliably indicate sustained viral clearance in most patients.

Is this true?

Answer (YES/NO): NO